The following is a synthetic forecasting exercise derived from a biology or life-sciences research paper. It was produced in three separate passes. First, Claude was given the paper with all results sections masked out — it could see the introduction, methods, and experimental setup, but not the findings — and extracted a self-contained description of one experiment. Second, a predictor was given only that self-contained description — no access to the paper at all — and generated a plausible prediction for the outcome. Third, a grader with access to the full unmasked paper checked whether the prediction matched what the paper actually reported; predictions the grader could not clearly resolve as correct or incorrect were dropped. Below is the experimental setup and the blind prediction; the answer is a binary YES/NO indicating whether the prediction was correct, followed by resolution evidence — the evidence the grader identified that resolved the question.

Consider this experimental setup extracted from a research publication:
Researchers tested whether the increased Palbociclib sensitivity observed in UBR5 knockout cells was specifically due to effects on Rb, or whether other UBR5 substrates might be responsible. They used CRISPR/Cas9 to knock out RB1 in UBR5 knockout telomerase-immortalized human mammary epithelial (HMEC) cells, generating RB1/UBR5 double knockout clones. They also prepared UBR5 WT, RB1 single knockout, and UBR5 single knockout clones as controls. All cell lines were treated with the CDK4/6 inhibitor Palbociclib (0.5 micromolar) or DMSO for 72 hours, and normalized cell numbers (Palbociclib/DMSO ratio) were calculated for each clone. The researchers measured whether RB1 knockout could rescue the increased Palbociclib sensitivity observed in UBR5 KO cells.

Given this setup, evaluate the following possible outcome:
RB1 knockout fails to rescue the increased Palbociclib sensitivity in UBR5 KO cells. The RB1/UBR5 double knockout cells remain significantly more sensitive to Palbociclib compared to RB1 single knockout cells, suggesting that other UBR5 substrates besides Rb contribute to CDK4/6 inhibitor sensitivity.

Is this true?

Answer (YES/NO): NO